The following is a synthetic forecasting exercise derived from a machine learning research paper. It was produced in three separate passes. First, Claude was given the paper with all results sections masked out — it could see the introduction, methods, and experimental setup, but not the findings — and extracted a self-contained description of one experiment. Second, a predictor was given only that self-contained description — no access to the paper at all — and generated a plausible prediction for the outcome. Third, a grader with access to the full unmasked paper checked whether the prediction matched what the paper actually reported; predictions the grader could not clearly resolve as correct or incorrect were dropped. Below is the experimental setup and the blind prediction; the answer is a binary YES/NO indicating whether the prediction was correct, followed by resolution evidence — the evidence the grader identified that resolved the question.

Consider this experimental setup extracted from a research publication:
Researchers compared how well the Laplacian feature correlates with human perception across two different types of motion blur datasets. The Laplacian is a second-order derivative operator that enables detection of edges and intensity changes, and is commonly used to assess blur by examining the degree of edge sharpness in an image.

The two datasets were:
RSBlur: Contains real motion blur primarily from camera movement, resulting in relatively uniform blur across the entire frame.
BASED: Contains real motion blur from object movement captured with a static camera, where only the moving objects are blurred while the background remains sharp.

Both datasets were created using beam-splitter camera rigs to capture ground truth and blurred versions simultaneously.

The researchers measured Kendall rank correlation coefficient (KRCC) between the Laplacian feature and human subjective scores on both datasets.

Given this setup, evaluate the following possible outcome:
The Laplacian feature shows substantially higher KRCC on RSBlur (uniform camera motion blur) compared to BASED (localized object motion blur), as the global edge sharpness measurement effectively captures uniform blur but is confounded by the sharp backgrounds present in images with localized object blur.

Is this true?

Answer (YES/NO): NO